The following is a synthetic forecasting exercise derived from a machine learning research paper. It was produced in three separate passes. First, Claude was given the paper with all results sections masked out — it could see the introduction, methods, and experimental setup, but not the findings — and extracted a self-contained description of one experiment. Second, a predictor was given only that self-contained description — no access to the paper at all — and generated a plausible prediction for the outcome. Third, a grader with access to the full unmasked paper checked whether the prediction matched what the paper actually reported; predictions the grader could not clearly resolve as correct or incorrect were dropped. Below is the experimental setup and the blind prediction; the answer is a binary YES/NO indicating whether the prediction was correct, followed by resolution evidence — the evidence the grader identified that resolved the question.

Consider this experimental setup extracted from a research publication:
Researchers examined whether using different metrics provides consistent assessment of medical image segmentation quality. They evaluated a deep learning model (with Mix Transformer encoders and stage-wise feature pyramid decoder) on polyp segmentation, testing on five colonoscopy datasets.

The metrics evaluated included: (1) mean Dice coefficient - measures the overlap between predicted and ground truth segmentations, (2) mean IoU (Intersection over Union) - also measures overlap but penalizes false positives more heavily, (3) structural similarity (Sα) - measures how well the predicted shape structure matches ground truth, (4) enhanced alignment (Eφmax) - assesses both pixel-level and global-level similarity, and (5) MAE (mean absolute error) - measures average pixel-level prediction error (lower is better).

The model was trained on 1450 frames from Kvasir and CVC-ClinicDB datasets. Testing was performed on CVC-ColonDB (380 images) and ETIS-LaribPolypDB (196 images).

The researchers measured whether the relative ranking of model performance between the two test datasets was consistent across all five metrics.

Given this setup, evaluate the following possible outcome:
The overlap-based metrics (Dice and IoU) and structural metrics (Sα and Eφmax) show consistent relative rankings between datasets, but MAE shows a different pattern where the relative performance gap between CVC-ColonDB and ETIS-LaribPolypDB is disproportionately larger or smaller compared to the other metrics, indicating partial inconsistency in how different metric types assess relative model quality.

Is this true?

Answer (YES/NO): NO